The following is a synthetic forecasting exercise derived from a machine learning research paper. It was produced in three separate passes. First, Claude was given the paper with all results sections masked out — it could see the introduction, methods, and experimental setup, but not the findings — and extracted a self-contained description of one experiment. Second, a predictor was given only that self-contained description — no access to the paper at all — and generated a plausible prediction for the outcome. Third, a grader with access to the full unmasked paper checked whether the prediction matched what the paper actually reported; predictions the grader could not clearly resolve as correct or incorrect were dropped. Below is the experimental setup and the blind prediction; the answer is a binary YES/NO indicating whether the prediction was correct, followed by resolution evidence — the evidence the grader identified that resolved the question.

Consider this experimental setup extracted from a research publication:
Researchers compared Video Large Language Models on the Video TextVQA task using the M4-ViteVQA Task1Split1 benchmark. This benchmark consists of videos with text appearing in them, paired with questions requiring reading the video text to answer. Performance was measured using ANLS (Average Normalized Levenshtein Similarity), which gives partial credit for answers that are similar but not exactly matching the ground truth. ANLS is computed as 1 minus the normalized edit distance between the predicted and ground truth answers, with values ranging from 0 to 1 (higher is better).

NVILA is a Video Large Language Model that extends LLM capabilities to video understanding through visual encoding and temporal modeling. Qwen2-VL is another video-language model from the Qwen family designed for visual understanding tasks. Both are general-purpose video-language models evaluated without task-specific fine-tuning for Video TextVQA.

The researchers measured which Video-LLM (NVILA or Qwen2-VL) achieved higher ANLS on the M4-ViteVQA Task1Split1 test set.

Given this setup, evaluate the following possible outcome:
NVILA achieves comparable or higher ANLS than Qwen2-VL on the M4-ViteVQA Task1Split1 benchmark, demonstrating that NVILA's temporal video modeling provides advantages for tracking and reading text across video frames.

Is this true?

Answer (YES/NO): YES